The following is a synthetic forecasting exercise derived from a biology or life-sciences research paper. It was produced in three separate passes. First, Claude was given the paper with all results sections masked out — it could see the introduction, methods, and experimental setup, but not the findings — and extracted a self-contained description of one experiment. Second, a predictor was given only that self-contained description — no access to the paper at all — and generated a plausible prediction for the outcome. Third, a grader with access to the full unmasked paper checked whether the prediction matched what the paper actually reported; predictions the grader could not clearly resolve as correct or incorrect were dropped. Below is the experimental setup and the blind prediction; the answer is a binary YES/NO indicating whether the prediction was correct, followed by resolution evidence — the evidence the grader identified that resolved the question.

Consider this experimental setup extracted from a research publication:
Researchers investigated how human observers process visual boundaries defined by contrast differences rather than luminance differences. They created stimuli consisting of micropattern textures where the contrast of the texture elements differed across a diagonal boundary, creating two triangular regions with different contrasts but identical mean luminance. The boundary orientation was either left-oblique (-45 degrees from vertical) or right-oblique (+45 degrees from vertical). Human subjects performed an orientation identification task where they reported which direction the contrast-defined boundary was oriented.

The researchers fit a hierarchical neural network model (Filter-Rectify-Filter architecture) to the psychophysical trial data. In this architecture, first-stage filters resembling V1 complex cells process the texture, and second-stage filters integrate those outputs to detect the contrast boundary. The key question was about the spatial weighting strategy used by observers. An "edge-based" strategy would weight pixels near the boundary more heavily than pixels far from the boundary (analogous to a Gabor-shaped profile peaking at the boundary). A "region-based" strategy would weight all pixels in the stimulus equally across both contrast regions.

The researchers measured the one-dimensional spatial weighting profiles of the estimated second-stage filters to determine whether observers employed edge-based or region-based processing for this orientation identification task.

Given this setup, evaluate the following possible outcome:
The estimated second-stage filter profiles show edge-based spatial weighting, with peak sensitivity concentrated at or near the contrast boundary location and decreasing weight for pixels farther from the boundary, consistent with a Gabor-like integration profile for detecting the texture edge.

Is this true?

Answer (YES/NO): NO